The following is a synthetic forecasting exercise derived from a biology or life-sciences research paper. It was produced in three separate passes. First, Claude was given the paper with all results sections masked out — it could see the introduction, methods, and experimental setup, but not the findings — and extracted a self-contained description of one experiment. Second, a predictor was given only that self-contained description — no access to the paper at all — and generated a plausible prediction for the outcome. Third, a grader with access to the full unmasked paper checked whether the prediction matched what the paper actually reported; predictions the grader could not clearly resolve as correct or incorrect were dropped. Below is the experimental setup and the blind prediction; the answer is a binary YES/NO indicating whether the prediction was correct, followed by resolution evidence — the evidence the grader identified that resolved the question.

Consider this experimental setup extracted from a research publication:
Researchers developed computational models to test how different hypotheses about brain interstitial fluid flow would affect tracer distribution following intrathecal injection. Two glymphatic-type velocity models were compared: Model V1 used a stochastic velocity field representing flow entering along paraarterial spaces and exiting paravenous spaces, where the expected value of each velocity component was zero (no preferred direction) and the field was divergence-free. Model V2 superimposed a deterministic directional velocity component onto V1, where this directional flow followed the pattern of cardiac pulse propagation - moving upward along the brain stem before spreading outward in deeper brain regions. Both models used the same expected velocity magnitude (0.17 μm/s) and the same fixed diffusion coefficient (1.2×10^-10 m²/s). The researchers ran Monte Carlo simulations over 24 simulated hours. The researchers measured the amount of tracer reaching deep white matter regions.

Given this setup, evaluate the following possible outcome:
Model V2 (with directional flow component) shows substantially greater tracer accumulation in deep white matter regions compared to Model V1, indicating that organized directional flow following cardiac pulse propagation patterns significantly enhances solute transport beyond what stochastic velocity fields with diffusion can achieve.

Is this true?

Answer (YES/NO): YES